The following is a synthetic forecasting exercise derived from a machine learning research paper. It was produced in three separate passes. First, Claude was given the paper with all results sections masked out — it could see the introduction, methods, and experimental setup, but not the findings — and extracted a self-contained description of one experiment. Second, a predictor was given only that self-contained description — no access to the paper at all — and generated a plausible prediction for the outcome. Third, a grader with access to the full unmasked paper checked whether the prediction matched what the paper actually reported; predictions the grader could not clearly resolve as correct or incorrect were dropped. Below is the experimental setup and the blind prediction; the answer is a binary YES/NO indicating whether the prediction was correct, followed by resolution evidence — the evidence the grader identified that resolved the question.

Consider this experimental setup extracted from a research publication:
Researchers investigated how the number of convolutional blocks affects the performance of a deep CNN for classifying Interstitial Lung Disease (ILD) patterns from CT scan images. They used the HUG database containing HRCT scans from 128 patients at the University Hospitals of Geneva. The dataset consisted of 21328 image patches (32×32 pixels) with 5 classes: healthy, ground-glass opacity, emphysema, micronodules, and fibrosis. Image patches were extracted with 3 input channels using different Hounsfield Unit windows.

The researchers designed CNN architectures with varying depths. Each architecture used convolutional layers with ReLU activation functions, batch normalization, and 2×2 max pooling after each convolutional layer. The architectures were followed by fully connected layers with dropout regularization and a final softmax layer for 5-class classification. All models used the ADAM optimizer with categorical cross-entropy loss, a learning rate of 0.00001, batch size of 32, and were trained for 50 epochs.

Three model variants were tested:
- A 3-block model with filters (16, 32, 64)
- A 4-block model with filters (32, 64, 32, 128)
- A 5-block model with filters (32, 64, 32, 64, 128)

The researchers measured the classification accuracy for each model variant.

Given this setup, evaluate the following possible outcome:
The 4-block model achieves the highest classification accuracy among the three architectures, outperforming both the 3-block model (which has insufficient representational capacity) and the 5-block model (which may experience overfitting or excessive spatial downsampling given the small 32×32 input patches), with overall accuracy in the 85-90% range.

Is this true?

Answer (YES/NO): NO